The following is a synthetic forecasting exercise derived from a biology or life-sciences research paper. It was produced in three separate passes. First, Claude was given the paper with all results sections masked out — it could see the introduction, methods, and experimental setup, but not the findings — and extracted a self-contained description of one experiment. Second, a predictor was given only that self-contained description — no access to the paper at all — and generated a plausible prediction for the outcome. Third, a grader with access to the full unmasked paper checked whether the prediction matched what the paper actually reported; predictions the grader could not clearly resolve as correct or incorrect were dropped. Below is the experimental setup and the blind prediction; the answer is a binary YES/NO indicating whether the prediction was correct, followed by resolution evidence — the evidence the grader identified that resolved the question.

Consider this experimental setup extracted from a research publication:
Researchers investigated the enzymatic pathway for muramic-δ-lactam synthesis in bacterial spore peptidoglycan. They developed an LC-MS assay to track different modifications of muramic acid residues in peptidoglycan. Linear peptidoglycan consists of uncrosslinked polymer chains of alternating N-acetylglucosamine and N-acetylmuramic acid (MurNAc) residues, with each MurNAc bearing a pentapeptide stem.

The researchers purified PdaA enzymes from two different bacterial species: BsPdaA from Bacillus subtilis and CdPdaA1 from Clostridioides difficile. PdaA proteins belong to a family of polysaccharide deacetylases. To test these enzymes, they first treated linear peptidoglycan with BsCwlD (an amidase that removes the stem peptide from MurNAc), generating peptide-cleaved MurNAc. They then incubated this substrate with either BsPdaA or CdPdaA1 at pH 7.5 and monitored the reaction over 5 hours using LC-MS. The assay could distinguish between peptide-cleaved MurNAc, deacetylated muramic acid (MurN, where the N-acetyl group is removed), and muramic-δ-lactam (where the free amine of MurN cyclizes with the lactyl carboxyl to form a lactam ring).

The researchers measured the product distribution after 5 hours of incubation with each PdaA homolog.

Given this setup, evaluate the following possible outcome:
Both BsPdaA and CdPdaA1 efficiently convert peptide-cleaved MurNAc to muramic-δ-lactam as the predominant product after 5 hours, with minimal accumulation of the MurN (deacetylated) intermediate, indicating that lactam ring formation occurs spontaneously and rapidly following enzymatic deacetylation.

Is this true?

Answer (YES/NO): NO